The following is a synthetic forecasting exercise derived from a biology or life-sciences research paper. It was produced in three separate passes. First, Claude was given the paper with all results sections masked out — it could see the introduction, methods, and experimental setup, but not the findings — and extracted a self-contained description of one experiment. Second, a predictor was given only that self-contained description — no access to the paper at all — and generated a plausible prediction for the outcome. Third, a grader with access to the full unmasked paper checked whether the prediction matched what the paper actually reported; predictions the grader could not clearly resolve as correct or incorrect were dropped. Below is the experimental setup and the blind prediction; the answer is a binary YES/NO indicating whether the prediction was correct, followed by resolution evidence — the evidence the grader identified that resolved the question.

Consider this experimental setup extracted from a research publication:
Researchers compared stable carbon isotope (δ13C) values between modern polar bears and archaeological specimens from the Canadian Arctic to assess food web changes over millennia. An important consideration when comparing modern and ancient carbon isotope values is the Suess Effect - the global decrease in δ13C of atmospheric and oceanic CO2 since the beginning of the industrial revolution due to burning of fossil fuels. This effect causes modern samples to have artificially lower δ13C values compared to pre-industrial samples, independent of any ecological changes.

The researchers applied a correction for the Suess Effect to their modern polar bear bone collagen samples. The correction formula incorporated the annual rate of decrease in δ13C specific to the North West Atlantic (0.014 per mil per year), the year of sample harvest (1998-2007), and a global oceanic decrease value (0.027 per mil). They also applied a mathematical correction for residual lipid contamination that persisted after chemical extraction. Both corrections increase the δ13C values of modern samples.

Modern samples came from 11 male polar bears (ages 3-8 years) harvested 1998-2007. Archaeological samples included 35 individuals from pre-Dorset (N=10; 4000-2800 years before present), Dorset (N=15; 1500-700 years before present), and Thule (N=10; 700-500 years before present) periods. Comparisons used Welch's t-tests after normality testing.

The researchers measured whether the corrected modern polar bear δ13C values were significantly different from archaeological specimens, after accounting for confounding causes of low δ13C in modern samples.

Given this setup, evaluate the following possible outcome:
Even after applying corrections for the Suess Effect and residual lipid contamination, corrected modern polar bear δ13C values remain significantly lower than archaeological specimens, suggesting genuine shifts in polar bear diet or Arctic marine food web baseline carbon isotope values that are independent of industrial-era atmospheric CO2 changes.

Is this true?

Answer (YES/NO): YES